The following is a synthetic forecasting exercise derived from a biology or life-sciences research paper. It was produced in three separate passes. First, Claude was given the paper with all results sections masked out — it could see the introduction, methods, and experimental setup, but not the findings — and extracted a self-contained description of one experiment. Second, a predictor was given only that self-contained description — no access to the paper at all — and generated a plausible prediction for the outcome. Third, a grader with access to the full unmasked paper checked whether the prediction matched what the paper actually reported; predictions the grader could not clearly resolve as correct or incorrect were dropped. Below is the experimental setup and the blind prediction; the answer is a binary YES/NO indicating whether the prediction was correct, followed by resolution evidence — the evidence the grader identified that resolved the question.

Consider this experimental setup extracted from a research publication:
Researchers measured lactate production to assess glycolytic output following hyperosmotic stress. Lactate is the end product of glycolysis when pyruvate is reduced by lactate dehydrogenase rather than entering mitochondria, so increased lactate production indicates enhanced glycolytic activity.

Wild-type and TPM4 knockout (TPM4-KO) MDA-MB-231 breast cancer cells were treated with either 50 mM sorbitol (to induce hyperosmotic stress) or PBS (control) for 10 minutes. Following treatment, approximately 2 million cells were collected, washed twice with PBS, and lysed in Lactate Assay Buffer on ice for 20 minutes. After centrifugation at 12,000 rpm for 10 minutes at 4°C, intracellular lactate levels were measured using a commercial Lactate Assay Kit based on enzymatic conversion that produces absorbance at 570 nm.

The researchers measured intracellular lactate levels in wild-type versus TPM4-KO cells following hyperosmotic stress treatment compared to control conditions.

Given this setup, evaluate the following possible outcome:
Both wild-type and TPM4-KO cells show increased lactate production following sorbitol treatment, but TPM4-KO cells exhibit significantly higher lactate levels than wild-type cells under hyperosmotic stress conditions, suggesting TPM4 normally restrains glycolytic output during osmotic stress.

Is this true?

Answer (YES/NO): NO